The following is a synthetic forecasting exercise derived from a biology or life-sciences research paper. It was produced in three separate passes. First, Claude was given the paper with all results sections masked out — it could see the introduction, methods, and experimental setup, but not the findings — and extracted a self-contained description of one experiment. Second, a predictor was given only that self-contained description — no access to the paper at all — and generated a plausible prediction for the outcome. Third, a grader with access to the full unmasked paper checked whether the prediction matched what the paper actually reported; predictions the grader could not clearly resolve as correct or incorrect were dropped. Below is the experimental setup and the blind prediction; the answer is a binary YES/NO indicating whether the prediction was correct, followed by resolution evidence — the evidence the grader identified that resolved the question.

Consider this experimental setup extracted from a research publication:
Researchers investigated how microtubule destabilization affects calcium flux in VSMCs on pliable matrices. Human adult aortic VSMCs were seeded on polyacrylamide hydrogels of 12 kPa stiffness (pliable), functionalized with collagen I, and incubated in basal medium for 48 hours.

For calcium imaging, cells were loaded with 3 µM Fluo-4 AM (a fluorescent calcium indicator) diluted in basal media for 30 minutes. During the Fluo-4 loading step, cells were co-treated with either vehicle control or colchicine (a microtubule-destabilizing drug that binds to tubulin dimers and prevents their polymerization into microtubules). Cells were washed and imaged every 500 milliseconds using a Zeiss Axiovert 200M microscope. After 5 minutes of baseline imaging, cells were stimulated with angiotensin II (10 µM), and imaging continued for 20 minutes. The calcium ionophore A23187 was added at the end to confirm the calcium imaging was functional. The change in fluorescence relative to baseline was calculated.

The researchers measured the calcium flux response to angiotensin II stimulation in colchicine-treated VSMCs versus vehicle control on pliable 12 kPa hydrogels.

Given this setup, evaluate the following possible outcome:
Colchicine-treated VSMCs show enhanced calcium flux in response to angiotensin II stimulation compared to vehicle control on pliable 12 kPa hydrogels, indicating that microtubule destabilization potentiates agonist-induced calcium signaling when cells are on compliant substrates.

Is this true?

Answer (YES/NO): YES